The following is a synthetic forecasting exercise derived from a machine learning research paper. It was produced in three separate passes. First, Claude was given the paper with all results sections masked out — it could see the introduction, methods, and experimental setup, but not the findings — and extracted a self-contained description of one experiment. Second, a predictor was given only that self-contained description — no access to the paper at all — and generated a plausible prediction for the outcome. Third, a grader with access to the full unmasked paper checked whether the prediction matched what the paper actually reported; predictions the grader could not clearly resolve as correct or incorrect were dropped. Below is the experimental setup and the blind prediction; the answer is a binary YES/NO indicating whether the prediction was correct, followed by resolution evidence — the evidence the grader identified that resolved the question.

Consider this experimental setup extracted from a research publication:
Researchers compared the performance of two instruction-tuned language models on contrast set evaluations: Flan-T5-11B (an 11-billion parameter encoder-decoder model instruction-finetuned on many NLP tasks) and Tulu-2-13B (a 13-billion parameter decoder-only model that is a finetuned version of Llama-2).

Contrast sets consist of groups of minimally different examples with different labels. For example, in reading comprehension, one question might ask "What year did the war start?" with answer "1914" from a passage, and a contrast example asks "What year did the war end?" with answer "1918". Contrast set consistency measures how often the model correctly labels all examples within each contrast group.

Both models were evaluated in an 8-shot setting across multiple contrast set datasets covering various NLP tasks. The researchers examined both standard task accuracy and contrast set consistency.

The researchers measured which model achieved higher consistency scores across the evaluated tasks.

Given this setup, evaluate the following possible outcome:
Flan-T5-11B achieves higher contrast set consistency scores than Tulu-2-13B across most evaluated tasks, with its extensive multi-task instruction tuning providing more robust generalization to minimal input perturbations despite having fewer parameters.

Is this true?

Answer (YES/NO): YES